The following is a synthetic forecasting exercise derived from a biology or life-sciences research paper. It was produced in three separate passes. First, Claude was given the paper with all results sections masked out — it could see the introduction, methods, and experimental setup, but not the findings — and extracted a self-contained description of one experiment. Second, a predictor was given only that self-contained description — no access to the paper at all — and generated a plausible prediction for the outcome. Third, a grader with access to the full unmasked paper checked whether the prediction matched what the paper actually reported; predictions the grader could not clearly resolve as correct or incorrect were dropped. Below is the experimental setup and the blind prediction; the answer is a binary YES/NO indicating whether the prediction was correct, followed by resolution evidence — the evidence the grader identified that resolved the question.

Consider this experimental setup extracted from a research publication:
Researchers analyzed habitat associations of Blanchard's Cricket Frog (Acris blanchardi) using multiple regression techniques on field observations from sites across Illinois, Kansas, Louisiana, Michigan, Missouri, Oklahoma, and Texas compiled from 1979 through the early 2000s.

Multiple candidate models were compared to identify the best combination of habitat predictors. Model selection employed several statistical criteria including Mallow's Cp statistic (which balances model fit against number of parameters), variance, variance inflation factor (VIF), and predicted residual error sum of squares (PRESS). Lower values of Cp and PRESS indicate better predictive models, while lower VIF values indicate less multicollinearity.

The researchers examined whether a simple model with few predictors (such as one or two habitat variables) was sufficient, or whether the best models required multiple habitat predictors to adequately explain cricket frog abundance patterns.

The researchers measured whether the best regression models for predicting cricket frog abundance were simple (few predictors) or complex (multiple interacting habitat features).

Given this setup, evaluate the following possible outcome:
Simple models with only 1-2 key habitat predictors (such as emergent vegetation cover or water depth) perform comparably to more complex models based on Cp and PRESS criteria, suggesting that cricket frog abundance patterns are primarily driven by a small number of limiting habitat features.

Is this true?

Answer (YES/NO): NO